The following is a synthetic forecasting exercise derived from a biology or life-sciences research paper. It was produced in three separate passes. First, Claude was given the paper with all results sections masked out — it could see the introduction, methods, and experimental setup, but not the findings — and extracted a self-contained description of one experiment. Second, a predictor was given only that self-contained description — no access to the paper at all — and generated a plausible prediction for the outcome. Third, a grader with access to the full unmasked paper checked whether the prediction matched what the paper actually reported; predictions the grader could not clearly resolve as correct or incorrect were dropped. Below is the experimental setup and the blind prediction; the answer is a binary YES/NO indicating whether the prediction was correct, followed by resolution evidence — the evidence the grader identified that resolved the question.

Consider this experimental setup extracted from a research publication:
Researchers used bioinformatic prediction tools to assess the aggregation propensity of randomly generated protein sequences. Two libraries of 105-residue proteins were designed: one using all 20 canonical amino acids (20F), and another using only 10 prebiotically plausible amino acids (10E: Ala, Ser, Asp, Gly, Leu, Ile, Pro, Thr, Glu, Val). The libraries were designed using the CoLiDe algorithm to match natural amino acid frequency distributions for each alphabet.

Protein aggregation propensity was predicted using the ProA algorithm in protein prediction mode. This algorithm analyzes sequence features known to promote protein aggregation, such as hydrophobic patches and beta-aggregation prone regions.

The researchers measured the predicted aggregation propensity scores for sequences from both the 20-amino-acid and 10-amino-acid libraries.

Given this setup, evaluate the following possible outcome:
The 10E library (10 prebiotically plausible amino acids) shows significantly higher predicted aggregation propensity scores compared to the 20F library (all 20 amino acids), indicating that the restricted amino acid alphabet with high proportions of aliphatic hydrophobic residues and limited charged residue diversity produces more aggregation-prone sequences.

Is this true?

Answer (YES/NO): YES